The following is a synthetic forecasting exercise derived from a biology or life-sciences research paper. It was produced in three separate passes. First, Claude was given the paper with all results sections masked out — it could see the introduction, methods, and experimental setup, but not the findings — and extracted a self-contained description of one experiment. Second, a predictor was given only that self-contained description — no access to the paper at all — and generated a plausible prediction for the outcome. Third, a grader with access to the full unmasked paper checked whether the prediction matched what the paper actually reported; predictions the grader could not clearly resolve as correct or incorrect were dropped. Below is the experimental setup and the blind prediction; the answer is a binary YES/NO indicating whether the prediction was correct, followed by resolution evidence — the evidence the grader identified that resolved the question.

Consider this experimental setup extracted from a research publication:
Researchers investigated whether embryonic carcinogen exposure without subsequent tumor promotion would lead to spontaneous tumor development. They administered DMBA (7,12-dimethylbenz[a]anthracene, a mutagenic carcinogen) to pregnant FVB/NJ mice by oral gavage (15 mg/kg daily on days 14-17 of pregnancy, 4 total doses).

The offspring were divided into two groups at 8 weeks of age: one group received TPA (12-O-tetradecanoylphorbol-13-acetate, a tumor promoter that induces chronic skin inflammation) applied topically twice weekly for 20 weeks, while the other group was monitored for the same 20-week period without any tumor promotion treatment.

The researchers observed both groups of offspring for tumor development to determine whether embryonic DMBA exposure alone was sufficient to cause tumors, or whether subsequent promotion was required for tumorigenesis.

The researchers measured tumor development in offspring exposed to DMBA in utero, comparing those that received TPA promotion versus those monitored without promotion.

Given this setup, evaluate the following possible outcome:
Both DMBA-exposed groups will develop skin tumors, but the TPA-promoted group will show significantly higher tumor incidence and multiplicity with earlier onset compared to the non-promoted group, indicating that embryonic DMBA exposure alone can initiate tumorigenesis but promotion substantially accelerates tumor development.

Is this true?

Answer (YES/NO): NO